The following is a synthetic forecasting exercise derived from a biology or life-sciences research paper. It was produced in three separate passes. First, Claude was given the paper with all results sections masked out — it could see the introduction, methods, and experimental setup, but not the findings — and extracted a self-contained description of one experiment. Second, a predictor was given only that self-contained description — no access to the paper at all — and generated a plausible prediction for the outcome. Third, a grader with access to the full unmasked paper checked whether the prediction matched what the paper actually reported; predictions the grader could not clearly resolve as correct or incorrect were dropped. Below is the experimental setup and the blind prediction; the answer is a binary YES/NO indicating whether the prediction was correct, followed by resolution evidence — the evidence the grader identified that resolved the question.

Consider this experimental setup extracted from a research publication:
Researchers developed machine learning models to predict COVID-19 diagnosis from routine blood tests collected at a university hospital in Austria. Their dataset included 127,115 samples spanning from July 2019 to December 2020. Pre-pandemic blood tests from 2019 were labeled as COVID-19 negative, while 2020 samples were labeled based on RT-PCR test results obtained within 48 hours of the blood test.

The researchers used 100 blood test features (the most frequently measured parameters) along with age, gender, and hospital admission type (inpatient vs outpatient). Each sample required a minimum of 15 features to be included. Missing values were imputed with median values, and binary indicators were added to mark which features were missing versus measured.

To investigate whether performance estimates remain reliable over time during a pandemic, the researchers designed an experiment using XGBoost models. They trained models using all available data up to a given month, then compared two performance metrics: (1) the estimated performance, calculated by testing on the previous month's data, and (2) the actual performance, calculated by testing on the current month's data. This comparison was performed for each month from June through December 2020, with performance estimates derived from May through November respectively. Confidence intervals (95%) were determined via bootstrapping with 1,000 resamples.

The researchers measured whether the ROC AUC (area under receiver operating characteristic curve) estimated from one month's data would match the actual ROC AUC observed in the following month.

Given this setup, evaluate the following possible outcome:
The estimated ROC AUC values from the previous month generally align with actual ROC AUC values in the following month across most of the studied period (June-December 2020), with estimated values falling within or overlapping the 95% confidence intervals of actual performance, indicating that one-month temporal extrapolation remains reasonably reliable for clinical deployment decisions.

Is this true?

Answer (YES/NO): NO